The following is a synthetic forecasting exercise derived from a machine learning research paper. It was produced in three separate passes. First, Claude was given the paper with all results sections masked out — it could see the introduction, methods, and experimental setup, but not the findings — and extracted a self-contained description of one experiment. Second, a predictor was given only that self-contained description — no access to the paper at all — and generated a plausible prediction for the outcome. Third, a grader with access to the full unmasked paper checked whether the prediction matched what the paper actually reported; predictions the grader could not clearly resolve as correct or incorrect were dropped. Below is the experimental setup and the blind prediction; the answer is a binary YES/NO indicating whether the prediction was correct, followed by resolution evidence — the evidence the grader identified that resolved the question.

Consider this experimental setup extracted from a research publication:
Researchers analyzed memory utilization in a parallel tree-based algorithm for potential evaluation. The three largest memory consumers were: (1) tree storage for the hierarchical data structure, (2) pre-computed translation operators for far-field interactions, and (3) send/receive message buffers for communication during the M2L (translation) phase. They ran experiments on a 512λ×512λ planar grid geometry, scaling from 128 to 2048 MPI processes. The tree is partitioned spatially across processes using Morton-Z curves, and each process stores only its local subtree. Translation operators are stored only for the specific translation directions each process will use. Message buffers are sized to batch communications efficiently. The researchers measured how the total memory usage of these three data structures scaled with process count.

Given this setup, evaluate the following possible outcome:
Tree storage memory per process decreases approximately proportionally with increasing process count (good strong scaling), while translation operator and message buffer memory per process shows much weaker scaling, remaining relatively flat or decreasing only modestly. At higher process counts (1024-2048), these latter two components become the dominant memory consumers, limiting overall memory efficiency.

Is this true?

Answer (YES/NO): NO